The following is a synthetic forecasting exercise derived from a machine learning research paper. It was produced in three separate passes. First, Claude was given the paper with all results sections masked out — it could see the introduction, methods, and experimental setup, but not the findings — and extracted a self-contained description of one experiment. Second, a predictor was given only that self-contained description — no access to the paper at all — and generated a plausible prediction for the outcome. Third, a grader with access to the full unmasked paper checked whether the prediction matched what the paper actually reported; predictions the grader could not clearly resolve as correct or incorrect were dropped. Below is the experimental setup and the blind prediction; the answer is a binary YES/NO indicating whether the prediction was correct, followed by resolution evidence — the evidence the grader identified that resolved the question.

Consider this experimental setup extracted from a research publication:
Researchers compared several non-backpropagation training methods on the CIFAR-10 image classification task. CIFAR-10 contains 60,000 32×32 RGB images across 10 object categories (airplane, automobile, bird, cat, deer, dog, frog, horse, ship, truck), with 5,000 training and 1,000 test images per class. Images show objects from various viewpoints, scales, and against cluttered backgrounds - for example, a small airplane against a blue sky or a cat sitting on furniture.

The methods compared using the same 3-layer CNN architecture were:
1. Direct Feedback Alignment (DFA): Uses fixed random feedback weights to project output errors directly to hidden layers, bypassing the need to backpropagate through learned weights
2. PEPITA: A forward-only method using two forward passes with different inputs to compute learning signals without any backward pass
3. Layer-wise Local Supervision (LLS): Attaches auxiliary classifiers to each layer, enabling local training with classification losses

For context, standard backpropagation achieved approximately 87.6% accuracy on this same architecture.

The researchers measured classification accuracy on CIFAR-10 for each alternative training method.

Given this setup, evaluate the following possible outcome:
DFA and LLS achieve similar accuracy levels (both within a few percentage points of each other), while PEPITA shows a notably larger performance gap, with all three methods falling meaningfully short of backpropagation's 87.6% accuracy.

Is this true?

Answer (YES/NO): NO